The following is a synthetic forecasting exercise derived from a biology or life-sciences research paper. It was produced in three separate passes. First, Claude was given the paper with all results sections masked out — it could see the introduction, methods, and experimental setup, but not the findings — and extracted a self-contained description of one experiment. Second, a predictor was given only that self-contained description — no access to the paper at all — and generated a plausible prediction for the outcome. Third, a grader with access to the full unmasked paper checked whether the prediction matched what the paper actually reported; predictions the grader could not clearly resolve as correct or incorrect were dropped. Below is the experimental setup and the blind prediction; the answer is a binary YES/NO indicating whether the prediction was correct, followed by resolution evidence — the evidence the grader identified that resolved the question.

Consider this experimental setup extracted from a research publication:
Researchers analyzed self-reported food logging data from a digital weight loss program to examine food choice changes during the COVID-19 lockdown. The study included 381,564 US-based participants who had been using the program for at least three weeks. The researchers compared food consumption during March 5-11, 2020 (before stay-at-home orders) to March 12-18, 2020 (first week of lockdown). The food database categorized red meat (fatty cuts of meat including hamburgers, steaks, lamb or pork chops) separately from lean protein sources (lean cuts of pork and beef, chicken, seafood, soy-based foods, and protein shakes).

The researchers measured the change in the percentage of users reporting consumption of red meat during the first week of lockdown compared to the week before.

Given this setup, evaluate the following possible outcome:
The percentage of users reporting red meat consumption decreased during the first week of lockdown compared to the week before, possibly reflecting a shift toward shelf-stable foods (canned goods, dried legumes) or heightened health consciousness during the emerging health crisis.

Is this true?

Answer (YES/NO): NO